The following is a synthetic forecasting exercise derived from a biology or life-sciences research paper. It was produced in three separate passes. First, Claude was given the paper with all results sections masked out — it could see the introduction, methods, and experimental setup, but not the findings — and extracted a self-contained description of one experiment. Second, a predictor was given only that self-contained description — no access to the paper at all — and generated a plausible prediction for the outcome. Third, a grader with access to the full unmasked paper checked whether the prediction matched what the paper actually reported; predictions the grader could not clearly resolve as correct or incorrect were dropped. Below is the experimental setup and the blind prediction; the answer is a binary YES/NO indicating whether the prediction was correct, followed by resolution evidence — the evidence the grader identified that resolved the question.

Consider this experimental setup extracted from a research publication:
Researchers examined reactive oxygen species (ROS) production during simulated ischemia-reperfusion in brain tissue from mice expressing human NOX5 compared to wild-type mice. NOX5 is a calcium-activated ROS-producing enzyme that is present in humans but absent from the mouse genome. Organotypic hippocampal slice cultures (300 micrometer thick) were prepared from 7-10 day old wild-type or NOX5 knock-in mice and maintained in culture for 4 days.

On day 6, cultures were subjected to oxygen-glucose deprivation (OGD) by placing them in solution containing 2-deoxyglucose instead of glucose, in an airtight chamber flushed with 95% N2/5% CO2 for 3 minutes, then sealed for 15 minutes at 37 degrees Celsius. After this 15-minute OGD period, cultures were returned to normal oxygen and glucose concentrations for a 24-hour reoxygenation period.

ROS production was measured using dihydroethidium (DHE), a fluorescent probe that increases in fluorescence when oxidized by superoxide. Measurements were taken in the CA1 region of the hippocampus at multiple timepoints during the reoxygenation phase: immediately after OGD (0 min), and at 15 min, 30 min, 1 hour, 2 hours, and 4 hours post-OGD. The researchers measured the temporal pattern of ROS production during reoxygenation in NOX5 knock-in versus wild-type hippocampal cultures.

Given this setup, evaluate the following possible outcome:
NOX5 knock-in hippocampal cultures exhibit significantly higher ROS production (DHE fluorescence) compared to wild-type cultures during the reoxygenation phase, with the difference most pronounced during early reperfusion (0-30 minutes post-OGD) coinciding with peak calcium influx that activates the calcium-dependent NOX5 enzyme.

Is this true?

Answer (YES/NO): YES